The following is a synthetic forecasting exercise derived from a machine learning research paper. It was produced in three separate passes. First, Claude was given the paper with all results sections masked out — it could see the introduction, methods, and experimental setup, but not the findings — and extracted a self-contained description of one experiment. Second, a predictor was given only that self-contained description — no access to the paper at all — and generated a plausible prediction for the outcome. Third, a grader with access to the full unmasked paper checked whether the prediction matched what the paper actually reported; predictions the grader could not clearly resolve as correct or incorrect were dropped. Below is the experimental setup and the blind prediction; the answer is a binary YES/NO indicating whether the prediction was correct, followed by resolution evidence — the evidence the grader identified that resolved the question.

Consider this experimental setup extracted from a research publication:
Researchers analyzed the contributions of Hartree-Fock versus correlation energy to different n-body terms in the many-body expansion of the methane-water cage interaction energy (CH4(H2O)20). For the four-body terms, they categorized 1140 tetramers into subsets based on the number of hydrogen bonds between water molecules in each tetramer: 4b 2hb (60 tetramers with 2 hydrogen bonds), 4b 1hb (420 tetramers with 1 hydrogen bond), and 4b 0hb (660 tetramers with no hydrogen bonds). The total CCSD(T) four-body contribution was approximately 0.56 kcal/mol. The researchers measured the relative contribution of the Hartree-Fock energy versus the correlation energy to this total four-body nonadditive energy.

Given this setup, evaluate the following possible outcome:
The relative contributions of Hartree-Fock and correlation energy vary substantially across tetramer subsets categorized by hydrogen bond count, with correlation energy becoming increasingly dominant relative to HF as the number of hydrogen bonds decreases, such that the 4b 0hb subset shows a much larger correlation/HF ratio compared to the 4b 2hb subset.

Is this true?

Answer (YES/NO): NO